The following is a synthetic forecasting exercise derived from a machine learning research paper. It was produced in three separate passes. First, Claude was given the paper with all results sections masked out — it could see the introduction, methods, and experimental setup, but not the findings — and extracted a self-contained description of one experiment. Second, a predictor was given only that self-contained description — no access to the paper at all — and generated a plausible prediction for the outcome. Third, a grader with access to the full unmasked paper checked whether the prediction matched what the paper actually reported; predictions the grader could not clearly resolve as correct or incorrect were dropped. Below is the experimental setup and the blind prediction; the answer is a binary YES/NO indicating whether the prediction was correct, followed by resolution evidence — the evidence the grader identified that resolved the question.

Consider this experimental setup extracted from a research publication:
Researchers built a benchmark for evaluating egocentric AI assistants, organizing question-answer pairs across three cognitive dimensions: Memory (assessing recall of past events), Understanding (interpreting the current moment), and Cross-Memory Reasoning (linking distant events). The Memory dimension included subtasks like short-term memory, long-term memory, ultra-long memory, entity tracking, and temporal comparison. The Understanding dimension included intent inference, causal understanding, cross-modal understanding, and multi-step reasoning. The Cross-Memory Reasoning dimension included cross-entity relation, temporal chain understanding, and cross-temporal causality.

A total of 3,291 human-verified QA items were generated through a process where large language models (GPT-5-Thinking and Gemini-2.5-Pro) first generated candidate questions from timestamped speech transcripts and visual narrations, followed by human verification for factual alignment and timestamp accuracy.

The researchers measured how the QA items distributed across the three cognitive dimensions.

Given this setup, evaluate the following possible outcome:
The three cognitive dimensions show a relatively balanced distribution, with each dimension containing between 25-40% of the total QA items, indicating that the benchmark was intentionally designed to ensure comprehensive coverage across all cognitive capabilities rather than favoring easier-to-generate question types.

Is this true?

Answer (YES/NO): NO